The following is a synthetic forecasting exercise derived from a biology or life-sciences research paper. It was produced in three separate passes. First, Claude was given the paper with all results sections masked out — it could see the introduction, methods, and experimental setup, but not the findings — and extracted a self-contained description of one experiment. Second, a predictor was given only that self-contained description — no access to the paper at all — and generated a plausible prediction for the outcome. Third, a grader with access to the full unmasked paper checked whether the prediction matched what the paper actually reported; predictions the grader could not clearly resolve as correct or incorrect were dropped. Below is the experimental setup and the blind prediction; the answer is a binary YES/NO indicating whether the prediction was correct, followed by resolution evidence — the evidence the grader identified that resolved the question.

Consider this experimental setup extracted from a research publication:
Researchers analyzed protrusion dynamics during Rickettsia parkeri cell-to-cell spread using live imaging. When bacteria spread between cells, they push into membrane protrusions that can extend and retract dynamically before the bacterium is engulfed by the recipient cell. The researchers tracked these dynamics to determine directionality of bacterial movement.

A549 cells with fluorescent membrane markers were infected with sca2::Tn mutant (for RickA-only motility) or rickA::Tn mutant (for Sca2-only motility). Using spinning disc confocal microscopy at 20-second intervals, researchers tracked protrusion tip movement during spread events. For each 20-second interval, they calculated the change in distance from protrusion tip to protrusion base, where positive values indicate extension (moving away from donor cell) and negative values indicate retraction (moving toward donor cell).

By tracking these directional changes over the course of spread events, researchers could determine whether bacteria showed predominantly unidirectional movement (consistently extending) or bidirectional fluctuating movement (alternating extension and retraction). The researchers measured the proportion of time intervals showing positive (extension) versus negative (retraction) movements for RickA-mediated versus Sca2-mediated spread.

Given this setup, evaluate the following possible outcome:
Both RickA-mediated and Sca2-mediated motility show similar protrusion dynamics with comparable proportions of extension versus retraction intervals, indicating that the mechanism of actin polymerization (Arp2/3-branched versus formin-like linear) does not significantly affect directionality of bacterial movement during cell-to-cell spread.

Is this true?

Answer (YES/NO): NO